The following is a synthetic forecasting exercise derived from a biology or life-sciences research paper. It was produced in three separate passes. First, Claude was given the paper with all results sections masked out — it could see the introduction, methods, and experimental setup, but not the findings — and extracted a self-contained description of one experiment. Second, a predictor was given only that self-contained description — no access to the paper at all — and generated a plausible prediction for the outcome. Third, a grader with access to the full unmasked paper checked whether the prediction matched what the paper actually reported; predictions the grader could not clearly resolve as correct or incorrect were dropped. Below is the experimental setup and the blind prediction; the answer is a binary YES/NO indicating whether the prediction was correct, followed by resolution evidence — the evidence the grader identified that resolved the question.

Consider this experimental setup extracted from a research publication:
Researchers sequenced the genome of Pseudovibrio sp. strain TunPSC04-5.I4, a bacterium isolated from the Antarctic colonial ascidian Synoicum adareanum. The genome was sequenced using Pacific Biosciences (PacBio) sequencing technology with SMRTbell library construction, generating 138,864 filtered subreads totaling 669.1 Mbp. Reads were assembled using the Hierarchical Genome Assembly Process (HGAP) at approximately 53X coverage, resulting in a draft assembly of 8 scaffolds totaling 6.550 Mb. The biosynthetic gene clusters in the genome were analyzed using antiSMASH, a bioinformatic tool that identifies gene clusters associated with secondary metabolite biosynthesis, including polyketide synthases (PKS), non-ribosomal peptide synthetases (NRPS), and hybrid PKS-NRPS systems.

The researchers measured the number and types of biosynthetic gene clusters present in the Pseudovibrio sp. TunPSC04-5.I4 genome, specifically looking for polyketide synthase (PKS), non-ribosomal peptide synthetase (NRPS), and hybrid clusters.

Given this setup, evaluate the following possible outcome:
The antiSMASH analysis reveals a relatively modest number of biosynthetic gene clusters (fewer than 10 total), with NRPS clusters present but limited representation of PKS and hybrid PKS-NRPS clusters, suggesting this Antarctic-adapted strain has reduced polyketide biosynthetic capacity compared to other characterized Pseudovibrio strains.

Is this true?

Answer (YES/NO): YES